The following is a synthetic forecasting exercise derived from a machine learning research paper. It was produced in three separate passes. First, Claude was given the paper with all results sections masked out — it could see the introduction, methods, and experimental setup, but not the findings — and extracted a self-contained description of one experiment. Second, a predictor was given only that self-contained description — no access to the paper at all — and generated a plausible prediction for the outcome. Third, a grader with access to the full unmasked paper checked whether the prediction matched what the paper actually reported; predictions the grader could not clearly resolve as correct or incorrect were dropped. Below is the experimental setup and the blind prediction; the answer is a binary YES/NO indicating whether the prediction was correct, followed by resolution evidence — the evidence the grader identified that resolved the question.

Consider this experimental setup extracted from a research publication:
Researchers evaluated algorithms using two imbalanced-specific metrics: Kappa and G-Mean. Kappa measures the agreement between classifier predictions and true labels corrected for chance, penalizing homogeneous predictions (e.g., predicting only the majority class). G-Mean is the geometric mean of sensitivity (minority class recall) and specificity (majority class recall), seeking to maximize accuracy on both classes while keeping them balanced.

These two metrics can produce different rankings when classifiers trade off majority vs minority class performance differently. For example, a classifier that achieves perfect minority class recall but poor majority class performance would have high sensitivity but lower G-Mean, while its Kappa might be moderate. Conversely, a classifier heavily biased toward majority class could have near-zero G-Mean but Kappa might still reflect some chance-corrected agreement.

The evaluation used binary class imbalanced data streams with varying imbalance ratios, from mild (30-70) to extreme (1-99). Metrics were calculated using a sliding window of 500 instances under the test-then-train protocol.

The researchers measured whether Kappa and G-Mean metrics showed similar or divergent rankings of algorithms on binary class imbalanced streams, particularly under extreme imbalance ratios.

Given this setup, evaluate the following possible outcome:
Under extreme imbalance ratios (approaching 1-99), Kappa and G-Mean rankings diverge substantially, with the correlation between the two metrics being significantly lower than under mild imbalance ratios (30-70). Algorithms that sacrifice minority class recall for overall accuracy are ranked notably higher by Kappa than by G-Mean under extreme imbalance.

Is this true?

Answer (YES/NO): NO